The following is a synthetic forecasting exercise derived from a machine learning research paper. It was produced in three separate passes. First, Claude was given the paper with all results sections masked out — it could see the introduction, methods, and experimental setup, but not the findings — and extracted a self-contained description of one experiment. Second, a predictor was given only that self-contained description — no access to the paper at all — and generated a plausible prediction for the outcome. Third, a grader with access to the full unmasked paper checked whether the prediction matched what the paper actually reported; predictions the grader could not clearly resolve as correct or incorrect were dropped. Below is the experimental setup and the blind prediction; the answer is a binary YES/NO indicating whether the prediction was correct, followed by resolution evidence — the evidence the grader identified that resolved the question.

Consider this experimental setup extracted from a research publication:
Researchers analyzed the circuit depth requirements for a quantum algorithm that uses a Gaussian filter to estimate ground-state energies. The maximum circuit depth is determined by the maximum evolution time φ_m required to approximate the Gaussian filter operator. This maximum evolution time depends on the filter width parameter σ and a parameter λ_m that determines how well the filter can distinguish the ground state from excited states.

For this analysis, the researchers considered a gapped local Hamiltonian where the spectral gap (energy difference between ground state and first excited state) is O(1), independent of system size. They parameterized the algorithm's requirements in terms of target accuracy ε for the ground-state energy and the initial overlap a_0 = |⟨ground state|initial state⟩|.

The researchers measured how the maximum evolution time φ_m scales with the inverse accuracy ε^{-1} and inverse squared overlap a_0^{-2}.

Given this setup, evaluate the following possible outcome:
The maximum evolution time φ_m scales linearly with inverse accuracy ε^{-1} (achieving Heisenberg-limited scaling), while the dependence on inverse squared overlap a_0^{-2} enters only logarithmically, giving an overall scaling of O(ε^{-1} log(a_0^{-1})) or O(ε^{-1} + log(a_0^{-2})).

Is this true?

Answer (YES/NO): NO